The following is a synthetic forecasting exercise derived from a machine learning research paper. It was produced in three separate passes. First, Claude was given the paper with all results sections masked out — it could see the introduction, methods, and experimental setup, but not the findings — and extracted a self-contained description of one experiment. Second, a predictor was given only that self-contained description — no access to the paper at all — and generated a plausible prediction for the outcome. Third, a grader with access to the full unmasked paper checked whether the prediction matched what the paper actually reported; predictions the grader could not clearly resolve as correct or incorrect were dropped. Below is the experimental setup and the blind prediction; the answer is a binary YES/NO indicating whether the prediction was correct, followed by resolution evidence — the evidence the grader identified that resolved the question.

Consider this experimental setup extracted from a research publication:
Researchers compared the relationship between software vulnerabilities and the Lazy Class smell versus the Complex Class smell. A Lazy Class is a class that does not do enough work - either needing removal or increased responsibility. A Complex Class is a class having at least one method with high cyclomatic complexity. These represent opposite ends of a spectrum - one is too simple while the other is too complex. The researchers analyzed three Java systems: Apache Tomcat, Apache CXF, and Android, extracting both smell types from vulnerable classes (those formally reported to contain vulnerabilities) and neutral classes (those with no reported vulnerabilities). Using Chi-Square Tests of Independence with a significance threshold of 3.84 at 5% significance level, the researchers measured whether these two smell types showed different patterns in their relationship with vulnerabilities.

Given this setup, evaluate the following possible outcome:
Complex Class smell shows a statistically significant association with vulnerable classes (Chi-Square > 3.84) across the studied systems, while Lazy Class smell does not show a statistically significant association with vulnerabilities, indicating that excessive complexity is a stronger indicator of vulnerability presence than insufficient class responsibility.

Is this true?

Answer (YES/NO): NO